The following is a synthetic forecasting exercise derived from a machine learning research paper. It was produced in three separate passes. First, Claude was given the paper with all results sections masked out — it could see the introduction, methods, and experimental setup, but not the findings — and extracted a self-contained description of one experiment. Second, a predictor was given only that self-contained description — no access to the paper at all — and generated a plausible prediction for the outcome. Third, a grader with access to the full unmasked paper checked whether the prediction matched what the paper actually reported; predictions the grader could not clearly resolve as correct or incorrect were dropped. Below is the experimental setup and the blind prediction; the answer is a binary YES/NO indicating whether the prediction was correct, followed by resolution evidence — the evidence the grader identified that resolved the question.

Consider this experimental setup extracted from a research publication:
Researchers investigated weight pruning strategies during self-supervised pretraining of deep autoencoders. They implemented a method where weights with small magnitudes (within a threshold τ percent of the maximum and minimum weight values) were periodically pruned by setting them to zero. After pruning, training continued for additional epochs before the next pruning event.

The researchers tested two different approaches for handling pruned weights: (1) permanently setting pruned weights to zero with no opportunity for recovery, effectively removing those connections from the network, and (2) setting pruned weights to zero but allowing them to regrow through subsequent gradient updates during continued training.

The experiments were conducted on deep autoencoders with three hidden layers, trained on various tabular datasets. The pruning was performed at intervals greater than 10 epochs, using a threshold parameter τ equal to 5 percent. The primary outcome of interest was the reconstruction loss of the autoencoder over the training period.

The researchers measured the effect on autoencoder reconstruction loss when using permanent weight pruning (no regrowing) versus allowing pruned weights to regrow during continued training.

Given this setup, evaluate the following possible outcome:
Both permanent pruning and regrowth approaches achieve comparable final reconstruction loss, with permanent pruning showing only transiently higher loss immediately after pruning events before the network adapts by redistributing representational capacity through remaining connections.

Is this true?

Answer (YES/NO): NO